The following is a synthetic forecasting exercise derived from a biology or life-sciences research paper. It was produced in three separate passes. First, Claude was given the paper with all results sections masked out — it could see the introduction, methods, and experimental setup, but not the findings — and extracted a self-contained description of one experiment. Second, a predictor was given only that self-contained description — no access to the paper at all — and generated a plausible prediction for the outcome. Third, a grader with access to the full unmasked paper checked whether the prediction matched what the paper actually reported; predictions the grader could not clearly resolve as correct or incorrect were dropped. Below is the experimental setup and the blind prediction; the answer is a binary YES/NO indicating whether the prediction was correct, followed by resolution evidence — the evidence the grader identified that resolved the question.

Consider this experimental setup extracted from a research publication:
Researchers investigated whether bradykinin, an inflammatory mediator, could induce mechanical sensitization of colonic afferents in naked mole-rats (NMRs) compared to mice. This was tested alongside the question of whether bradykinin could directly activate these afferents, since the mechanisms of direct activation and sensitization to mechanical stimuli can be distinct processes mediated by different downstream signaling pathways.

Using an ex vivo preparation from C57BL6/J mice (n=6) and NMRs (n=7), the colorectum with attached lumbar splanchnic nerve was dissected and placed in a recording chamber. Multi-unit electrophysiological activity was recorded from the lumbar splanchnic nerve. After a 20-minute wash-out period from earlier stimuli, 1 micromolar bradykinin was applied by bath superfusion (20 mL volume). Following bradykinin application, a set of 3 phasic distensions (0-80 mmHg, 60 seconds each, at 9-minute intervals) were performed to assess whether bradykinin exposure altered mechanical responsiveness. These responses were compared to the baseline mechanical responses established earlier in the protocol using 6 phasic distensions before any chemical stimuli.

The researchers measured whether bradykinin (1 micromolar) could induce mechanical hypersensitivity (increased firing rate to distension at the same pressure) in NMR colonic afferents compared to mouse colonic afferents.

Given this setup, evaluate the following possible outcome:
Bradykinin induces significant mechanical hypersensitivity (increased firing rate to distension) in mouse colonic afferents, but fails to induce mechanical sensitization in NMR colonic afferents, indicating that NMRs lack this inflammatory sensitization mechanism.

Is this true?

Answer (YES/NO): NO